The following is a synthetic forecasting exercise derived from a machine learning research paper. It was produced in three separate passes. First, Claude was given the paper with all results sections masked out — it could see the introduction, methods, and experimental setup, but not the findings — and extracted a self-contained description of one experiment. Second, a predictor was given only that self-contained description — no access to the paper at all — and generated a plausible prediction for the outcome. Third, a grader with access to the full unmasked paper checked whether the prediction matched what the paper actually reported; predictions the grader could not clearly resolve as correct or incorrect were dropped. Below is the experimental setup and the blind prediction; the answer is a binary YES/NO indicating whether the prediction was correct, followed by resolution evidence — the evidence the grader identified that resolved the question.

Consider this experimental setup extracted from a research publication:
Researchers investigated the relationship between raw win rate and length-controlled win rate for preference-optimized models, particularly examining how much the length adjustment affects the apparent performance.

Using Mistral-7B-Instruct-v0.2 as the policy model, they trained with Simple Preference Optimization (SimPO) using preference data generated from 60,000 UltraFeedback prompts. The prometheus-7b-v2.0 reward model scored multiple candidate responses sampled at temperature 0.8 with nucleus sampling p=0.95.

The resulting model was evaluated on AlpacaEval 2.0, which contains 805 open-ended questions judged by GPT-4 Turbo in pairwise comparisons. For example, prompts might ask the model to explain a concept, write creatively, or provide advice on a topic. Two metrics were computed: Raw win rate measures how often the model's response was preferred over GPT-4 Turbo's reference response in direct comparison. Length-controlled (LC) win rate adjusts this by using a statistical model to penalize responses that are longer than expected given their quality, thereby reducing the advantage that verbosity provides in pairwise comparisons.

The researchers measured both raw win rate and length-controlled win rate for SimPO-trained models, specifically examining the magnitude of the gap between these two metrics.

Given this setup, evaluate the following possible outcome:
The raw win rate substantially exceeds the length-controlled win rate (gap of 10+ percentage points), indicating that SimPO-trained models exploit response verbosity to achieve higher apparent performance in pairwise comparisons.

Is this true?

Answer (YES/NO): NO